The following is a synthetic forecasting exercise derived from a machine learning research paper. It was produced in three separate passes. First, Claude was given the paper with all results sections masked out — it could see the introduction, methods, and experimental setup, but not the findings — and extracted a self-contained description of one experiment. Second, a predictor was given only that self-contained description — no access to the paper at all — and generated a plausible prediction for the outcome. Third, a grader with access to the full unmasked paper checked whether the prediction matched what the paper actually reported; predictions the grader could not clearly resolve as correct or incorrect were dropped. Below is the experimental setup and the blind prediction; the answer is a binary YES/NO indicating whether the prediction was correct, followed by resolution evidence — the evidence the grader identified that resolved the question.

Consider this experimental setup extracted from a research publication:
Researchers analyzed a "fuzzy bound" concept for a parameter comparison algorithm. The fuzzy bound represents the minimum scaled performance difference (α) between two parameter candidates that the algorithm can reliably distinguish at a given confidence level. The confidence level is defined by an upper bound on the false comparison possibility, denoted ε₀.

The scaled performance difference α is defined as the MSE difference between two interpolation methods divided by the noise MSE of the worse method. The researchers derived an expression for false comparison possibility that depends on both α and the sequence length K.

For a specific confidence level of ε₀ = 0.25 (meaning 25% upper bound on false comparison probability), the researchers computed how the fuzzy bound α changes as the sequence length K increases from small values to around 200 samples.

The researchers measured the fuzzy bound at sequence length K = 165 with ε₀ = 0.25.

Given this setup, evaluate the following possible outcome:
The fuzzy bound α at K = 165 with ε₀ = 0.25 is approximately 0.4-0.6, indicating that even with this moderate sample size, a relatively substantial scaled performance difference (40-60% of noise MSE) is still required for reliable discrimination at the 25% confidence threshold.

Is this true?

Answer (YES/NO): NO